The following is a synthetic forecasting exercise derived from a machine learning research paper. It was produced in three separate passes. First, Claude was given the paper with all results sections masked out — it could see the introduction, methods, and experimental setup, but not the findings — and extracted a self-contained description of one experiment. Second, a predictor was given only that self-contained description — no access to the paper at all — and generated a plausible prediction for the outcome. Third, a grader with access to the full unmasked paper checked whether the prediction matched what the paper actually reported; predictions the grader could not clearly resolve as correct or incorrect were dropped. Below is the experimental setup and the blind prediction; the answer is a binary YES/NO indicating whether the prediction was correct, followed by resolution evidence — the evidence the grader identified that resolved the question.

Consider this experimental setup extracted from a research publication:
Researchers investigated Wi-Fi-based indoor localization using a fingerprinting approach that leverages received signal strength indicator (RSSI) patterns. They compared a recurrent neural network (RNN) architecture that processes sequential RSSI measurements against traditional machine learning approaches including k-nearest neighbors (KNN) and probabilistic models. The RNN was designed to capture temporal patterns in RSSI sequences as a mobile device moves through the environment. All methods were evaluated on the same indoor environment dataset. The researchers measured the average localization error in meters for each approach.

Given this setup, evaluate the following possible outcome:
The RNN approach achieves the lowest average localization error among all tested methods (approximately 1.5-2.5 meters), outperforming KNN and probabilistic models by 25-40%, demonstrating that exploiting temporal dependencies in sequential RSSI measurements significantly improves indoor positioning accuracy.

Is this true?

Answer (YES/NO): NO